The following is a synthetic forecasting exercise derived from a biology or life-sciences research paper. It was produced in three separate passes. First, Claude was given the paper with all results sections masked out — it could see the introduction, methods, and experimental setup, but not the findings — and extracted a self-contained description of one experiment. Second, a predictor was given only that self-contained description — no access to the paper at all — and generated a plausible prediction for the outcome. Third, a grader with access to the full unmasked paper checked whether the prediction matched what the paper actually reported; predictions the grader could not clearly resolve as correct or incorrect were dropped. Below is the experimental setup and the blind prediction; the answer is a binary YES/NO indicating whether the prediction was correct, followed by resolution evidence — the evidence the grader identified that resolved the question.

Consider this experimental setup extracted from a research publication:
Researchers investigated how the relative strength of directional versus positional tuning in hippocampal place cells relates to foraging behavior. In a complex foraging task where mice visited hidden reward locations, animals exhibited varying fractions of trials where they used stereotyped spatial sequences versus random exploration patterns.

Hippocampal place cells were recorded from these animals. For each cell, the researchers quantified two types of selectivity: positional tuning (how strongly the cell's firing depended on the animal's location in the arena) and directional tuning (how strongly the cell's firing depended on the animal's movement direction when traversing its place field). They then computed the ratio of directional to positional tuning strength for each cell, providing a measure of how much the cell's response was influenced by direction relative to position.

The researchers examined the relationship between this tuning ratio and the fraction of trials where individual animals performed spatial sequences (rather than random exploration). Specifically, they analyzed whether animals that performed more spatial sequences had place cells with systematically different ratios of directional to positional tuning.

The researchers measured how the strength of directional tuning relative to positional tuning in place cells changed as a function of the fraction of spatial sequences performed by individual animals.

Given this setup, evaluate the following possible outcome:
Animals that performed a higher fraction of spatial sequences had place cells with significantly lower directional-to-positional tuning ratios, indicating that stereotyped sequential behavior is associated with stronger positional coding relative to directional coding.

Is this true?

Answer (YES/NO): NO